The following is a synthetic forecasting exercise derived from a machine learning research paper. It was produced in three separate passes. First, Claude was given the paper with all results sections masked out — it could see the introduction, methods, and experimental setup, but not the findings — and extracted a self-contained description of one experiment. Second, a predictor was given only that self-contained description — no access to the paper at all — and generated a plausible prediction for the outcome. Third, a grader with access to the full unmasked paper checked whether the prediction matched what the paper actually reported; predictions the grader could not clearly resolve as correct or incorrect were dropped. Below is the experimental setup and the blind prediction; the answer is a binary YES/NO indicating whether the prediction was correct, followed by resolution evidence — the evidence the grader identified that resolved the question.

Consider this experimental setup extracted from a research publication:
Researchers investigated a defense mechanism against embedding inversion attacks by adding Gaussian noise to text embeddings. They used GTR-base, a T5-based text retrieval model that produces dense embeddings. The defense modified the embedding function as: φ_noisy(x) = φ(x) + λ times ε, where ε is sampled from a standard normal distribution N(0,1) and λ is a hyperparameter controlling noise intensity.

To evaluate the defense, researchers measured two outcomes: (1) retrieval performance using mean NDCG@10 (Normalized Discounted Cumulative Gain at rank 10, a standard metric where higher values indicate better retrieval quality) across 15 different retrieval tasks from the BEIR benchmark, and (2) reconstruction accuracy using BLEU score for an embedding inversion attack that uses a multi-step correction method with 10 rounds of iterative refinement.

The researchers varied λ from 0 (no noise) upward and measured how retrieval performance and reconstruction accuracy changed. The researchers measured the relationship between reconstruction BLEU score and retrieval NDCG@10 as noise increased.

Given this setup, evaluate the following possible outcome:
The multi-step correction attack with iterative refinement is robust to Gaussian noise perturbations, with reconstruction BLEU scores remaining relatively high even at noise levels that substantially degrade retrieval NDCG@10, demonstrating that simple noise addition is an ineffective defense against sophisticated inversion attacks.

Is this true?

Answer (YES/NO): NO